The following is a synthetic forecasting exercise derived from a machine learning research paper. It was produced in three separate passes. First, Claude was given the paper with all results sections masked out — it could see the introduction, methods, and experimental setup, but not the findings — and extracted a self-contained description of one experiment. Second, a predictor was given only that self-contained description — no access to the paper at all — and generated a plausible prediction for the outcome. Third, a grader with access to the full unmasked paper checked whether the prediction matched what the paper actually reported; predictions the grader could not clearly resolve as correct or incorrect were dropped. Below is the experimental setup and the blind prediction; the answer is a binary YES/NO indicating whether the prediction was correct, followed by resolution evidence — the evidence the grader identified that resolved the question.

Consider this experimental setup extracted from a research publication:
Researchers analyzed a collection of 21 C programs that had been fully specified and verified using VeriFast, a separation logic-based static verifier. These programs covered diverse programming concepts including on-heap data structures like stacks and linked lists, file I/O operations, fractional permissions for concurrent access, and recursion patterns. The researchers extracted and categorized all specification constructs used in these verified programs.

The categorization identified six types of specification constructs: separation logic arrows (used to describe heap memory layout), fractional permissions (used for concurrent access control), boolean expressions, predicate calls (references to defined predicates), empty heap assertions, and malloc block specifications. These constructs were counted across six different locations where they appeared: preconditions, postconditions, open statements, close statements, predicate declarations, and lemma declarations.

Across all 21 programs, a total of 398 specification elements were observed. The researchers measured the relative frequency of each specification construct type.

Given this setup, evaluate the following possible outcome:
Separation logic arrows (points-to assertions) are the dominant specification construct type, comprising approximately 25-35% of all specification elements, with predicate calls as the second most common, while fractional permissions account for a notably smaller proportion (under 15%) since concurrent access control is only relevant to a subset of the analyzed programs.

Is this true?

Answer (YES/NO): NO